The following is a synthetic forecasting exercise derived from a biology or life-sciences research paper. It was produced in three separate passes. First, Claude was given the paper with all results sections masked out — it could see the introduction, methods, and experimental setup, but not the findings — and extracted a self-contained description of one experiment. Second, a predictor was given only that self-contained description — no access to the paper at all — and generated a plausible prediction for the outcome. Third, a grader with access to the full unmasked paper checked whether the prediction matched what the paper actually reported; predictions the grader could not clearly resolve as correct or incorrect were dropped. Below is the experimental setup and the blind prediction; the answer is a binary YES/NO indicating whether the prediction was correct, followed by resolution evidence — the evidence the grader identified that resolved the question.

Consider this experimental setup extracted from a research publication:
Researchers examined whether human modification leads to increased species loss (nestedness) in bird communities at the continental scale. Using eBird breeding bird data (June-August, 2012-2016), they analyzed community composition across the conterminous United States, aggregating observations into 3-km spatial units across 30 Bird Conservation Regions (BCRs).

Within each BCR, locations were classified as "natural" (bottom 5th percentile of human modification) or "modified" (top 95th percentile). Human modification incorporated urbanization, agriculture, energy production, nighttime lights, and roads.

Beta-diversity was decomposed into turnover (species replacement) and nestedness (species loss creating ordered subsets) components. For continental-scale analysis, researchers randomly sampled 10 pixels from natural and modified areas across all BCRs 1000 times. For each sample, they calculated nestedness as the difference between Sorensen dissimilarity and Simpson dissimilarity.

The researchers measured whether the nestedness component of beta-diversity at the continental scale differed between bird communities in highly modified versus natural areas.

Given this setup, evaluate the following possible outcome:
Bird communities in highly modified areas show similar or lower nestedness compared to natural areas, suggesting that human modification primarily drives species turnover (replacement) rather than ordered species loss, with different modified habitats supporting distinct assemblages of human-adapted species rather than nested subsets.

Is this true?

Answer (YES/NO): NO